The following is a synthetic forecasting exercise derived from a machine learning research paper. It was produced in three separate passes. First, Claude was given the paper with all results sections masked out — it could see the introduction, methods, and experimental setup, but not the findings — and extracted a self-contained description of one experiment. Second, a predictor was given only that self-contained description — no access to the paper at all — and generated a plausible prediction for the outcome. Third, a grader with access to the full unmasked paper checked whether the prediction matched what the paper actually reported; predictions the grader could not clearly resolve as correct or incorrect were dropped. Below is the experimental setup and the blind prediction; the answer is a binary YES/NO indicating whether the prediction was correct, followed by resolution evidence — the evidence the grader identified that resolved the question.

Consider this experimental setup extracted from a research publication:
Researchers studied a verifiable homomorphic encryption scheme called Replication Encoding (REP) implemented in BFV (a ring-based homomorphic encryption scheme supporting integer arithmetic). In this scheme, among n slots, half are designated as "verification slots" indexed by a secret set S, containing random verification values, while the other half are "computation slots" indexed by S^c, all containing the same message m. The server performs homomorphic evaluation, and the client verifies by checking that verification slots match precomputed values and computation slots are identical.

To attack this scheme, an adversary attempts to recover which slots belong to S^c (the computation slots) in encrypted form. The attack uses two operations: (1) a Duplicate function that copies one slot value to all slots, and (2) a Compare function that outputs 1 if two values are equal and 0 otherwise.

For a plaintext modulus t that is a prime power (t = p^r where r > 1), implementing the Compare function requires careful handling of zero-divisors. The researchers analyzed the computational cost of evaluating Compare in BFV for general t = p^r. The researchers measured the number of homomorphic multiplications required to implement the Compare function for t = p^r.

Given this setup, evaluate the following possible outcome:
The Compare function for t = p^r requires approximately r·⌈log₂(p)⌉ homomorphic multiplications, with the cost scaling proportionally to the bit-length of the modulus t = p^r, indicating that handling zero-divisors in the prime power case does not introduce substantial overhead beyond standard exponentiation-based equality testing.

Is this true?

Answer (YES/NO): NO